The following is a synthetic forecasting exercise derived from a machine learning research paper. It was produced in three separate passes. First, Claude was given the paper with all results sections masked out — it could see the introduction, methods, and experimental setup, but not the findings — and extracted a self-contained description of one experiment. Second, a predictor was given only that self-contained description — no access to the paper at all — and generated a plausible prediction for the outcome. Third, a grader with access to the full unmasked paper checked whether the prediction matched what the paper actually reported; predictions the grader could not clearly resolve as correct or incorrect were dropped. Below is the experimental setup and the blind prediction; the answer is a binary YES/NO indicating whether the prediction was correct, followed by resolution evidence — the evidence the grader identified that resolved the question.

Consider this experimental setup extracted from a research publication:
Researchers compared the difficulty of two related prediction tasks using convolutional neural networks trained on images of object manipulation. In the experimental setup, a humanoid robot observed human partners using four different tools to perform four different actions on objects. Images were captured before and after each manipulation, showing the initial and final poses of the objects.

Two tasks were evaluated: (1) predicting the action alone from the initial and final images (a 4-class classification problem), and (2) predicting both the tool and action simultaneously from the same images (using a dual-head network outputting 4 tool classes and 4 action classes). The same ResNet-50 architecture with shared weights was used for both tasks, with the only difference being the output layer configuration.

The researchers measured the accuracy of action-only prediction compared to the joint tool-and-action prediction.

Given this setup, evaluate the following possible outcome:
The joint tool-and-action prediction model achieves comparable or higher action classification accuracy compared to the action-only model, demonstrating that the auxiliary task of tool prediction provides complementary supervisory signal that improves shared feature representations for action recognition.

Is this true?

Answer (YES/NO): NO